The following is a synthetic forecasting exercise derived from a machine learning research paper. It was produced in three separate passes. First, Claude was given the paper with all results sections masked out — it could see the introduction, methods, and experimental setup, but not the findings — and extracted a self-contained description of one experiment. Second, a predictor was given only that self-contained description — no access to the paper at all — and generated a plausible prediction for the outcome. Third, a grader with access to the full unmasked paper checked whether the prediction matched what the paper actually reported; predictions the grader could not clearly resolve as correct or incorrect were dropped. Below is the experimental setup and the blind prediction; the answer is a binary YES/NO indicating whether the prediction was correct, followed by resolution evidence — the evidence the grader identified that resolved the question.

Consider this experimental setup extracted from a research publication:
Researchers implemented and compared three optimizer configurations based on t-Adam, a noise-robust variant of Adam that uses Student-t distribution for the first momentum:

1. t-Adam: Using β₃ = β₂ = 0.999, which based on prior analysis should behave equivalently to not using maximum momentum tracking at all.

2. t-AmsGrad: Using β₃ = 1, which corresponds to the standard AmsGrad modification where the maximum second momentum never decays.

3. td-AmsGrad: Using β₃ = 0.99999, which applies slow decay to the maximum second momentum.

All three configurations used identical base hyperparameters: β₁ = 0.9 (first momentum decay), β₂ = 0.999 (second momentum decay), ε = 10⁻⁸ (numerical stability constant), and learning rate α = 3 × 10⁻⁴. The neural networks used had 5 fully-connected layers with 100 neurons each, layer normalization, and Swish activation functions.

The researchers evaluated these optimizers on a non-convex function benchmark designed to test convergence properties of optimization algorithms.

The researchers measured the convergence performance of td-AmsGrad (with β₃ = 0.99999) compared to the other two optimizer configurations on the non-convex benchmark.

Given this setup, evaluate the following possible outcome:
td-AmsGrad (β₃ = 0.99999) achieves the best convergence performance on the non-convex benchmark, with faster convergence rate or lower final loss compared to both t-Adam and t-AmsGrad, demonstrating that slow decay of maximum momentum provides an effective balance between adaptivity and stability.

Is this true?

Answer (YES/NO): NO